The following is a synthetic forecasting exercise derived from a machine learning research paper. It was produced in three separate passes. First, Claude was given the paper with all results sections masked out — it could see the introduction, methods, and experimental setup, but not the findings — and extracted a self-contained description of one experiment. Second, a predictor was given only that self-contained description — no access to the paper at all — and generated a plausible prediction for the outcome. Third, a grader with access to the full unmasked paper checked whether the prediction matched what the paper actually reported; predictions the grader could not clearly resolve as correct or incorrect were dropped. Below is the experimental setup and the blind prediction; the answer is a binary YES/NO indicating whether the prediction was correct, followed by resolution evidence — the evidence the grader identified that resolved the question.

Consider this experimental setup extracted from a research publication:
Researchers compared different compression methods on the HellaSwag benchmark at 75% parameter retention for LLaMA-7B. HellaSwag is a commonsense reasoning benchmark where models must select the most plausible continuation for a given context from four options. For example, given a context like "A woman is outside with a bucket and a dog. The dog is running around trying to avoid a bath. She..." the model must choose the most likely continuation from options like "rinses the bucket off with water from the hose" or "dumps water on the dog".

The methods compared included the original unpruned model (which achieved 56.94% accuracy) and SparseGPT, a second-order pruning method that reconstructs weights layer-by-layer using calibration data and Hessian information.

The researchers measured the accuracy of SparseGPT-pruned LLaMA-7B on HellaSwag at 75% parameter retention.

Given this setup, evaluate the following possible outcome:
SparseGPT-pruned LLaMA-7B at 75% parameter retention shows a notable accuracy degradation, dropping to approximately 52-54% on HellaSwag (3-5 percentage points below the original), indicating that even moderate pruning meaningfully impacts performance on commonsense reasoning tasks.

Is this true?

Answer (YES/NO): NO